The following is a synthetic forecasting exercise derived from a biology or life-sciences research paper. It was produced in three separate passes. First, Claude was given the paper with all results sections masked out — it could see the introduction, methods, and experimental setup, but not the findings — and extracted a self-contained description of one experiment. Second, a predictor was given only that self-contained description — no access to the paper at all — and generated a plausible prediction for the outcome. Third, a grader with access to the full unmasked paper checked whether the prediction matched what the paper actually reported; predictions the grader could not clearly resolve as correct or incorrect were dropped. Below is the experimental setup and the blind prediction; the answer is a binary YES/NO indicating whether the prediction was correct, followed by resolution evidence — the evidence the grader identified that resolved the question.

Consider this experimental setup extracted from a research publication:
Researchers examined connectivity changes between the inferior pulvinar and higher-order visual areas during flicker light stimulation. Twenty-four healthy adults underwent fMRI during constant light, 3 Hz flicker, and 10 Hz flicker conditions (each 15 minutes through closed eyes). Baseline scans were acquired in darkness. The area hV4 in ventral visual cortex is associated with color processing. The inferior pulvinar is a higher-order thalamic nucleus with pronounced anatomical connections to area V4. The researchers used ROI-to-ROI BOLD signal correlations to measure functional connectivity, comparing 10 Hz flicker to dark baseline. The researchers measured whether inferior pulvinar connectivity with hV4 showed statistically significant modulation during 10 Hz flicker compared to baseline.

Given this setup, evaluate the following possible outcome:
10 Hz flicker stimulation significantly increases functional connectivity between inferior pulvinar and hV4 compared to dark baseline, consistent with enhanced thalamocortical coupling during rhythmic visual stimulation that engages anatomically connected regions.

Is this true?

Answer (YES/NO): NO